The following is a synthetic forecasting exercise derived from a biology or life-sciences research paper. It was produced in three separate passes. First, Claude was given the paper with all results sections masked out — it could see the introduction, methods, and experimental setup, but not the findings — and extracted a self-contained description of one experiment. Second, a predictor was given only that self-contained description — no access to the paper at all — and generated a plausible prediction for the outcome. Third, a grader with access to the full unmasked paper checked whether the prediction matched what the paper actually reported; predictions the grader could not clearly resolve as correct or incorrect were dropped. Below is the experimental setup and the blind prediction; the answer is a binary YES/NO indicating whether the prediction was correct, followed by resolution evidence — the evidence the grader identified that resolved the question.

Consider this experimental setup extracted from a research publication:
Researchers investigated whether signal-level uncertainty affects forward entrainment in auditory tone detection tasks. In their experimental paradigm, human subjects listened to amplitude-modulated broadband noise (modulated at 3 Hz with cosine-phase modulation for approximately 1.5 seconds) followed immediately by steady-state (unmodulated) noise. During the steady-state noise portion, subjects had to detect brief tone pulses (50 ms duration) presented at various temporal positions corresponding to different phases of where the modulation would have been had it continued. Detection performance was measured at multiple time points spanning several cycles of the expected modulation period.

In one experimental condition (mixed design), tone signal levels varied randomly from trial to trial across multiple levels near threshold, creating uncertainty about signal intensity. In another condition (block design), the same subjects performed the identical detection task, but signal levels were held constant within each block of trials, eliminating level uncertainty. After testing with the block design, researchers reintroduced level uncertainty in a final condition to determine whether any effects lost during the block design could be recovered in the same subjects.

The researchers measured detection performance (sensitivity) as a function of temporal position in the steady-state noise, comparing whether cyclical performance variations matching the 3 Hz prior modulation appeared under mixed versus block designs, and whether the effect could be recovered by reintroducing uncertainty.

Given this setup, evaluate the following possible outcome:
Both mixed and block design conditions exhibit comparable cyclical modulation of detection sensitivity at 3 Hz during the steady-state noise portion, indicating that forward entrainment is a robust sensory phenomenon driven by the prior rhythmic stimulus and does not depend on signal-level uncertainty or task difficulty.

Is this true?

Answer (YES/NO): NO